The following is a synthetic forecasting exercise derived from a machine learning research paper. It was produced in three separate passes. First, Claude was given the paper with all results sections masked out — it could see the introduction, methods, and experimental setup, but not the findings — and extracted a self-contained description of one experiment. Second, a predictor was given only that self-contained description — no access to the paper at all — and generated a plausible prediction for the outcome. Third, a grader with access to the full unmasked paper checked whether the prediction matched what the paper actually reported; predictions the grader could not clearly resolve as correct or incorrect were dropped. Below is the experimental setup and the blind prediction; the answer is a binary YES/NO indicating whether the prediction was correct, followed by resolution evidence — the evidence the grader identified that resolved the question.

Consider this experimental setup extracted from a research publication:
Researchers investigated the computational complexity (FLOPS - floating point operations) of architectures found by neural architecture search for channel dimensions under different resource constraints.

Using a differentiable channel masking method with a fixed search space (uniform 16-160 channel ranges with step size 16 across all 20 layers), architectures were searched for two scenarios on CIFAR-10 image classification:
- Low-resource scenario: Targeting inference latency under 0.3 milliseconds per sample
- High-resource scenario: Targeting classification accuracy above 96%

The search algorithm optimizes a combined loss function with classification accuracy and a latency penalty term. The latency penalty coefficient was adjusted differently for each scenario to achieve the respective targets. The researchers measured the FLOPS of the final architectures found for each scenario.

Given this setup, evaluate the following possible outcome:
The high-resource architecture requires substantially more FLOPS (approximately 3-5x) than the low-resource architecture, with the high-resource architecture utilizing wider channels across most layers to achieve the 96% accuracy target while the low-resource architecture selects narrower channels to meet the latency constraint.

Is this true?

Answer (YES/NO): NO